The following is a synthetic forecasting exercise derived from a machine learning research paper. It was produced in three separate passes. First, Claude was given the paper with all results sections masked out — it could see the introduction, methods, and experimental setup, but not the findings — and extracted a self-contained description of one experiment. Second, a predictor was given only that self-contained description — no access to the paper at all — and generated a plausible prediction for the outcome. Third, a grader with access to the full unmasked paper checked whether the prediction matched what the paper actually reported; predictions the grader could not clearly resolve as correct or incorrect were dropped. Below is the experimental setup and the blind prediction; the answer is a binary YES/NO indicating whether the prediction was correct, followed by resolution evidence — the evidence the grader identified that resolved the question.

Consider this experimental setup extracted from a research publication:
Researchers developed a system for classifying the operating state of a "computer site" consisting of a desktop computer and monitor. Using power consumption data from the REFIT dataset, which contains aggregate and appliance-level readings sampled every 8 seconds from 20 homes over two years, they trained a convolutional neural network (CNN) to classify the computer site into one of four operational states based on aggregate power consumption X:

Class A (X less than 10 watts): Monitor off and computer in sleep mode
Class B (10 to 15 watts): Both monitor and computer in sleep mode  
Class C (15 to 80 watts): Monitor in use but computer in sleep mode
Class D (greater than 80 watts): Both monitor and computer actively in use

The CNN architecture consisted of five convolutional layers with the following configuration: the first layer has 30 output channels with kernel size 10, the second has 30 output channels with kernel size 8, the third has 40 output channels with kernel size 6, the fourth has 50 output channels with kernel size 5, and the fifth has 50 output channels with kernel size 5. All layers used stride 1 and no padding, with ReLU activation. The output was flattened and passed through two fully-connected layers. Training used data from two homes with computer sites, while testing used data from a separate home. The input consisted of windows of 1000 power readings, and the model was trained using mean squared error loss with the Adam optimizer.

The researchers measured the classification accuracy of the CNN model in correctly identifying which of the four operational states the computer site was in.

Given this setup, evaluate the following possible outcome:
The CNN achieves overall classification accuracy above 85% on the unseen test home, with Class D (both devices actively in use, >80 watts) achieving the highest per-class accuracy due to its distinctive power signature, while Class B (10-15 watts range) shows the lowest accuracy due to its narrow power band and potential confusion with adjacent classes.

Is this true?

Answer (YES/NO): NO